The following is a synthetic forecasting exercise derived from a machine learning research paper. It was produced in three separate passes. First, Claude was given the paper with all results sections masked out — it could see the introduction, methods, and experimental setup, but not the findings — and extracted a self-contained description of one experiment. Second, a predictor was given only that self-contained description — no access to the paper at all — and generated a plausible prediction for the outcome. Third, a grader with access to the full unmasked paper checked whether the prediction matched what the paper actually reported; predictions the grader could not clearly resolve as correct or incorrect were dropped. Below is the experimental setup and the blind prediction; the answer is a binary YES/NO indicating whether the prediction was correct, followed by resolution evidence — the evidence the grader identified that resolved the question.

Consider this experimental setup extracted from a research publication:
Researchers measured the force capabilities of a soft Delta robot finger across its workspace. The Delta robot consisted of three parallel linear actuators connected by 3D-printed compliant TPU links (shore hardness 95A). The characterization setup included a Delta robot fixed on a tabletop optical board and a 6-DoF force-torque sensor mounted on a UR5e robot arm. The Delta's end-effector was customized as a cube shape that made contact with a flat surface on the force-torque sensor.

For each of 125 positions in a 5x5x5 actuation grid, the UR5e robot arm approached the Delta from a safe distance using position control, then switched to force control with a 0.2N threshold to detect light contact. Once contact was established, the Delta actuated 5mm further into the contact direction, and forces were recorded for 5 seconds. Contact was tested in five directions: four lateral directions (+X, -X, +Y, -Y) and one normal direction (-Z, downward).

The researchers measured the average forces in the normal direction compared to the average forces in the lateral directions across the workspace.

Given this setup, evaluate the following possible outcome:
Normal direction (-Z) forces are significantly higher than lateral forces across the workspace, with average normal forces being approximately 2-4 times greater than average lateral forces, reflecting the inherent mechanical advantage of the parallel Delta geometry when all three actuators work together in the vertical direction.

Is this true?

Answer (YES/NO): NO